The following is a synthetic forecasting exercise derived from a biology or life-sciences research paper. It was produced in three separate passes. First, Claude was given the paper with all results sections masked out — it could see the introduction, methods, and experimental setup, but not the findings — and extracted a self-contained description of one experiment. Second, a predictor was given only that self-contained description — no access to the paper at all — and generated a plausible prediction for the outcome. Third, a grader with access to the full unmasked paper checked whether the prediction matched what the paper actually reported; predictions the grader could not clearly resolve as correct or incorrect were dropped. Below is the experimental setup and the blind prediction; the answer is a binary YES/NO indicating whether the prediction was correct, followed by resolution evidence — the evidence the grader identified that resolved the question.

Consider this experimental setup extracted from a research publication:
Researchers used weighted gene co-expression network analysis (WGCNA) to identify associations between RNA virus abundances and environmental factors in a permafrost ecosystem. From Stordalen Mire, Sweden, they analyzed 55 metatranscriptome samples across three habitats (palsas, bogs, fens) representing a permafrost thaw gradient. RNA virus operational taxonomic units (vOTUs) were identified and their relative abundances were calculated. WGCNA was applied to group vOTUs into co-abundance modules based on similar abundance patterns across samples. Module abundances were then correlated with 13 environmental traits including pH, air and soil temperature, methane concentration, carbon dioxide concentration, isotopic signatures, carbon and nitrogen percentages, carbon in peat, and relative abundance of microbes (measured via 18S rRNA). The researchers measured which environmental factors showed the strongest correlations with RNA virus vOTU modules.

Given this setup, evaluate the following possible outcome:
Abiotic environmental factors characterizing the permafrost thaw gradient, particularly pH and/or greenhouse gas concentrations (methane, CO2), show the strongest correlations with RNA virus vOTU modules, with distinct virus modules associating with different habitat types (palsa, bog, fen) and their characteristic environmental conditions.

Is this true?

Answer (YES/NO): NO